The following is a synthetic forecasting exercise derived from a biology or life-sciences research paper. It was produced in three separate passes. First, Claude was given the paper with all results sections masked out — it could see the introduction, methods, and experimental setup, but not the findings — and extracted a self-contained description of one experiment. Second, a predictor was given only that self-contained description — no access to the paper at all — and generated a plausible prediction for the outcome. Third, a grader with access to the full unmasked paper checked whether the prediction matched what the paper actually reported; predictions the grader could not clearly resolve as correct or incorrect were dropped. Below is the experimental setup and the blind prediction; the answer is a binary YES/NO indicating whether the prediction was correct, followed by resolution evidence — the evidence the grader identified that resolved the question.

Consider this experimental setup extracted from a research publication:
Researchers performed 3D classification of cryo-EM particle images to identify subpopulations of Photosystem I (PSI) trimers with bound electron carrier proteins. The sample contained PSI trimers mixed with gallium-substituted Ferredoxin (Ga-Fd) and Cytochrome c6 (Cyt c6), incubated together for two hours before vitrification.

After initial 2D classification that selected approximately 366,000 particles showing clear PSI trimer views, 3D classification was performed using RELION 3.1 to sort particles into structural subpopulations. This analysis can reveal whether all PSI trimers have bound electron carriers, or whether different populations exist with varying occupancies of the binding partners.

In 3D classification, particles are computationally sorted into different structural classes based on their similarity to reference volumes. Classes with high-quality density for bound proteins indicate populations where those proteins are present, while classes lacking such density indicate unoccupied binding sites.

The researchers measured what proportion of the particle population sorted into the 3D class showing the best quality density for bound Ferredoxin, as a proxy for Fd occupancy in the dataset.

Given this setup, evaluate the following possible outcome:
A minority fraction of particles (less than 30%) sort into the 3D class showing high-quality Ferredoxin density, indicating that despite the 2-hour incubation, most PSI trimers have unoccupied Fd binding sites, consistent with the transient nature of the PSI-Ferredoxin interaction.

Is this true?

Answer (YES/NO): NO